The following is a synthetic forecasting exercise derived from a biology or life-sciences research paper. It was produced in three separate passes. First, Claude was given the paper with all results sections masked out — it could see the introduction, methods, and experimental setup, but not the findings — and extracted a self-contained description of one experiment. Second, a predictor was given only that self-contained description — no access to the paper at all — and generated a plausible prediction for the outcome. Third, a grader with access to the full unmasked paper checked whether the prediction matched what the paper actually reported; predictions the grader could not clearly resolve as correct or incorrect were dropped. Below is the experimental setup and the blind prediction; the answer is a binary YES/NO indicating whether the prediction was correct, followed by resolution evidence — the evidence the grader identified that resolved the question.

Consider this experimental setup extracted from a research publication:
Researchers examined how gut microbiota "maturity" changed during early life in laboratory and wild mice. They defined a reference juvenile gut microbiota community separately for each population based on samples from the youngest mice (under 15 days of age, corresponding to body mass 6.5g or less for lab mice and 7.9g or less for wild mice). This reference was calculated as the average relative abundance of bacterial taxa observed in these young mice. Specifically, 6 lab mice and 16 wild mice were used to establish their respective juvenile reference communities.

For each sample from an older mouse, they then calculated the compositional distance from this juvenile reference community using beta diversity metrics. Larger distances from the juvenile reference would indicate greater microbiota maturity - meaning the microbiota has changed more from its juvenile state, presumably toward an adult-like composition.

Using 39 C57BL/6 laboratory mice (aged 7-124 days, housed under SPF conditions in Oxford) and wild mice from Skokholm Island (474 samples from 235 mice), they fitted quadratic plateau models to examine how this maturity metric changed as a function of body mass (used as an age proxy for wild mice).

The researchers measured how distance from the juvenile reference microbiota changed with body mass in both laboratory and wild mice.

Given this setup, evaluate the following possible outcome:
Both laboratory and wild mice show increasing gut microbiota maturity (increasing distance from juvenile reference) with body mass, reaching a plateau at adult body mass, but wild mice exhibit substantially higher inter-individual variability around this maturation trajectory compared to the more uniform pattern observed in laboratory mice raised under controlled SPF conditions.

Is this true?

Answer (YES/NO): YES